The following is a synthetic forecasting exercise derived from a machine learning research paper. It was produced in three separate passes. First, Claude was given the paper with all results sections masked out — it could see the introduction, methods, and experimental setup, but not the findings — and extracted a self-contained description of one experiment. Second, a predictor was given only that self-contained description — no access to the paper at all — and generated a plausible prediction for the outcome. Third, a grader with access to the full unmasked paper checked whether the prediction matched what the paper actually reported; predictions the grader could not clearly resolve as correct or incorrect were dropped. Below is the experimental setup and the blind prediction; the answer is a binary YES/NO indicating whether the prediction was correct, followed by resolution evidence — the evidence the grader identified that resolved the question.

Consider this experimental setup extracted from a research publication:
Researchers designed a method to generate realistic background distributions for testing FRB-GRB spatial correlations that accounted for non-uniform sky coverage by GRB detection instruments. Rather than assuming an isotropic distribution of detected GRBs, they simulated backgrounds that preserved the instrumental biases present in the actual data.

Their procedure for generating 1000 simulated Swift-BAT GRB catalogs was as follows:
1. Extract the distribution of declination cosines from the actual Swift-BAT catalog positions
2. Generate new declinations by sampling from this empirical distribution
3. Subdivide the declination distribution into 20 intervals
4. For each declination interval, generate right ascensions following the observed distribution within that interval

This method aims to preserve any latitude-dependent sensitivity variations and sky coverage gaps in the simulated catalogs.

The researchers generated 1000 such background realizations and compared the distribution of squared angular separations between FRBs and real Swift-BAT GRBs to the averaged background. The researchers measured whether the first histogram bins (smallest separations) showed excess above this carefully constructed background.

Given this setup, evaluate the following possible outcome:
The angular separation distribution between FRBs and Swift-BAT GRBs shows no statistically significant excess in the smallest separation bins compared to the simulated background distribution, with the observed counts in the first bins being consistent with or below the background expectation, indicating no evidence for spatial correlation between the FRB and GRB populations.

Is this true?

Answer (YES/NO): YES